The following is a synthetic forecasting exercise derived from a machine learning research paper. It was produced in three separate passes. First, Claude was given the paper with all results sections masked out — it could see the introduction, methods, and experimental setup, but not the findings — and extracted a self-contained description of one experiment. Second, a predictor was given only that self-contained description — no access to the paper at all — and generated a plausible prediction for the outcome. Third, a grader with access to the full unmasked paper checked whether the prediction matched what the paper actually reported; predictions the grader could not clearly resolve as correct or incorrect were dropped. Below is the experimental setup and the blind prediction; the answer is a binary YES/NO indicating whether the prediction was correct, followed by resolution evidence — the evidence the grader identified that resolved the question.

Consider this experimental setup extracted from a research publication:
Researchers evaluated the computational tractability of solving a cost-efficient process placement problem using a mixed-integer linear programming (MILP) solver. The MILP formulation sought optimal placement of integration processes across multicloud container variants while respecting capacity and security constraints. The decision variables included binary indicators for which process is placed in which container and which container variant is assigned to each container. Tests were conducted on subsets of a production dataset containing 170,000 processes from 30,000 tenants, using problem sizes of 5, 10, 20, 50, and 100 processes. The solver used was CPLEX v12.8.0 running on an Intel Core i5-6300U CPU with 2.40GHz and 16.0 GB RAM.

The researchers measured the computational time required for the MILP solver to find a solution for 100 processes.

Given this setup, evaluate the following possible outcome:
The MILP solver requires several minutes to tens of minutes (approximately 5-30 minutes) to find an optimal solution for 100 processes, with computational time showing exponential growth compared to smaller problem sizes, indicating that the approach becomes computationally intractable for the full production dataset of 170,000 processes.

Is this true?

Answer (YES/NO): NO